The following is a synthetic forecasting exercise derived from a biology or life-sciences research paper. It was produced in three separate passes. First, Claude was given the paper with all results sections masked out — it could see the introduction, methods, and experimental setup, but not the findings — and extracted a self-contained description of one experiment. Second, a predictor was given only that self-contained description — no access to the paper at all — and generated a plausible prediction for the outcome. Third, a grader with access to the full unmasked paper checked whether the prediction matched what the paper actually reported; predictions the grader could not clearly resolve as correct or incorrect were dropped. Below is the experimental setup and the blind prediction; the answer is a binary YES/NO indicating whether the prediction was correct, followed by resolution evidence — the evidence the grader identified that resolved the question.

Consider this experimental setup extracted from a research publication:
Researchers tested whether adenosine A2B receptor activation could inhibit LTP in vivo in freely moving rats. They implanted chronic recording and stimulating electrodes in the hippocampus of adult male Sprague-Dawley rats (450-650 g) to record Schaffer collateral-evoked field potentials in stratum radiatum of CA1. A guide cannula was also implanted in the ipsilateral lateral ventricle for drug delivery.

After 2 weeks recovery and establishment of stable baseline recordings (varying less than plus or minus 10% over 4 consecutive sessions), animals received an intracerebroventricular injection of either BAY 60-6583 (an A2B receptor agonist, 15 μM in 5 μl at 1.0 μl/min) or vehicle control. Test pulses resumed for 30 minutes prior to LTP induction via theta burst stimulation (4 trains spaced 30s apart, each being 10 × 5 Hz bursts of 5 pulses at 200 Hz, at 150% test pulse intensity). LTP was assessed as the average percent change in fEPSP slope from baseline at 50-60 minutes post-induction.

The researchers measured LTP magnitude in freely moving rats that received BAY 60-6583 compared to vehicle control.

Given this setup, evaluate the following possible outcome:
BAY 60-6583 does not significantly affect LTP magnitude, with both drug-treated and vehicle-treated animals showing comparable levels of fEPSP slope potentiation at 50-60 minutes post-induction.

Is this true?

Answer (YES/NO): NO